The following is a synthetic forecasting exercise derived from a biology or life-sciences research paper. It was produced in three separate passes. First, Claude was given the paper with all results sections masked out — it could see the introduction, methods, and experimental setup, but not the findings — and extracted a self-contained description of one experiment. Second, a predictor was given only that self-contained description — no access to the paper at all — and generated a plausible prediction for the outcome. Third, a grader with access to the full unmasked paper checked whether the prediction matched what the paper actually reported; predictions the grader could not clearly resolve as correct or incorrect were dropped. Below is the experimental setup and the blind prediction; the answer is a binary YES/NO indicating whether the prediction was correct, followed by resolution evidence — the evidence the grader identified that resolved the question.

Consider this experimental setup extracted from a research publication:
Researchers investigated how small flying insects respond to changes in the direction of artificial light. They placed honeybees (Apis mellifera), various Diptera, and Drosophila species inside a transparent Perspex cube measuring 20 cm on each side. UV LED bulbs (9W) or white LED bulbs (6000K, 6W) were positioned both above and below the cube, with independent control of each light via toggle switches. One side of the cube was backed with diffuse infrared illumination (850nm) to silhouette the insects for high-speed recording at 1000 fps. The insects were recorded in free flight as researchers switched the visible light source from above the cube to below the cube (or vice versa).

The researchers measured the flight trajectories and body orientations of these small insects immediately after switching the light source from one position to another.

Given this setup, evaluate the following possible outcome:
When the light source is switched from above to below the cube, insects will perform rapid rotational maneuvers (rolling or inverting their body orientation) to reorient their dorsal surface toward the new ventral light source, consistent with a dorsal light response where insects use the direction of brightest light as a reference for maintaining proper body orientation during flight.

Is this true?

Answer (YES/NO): YES